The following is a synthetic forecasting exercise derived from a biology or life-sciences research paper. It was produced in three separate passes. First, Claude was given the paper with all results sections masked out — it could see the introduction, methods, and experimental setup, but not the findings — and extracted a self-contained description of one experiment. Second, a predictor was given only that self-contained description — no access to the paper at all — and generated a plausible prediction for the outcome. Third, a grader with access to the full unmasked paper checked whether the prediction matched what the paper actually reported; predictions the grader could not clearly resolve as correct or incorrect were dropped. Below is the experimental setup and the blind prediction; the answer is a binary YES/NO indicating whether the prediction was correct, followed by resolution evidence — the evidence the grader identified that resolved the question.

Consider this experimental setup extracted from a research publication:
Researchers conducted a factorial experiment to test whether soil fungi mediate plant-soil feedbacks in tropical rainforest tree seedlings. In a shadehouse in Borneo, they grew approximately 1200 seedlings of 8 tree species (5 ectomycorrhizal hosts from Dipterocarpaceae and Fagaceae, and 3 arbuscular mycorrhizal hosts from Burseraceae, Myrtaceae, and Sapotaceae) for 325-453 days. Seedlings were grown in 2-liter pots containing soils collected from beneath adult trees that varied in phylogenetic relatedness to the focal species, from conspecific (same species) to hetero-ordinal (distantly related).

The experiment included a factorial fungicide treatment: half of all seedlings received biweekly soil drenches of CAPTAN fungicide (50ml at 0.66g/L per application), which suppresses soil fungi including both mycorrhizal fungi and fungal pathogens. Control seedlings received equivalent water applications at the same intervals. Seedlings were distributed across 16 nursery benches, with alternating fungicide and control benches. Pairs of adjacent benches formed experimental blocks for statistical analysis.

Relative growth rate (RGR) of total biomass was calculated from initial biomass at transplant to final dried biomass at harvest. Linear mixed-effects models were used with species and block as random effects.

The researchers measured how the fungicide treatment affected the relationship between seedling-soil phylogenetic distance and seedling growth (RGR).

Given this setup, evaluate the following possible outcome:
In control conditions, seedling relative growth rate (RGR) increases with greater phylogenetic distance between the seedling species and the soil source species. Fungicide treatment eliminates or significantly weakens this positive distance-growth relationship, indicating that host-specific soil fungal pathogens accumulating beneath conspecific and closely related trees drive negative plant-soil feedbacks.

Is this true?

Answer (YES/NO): NO